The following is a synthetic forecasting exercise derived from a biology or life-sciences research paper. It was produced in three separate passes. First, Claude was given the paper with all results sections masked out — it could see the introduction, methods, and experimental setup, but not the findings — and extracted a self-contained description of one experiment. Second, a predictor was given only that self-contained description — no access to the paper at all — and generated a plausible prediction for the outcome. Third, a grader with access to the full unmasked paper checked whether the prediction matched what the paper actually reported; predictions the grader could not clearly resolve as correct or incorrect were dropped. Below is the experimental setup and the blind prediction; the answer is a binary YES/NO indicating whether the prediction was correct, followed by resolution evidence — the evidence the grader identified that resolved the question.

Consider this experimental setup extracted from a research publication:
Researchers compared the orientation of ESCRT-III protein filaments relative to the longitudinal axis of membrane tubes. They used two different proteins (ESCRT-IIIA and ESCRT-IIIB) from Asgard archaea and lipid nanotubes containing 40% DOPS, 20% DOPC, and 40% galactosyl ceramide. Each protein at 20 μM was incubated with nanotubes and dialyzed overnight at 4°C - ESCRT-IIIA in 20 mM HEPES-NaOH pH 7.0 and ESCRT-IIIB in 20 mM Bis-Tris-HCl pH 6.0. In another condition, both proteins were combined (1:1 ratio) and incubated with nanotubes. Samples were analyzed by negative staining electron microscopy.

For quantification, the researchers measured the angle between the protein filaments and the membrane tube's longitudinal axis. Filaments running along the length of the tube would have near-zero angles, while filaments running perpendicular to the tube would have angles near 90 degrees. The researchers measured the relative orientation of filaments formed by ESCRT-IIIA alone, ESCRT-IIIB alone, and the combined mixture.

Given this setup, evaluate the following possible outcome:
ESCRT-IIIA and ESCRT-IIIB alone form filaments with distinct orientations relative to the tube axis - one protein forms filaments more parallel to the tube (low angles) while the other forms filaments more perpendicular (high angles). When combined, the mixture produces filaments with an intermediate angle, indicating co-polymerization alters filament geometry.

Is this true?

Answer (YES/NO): NO